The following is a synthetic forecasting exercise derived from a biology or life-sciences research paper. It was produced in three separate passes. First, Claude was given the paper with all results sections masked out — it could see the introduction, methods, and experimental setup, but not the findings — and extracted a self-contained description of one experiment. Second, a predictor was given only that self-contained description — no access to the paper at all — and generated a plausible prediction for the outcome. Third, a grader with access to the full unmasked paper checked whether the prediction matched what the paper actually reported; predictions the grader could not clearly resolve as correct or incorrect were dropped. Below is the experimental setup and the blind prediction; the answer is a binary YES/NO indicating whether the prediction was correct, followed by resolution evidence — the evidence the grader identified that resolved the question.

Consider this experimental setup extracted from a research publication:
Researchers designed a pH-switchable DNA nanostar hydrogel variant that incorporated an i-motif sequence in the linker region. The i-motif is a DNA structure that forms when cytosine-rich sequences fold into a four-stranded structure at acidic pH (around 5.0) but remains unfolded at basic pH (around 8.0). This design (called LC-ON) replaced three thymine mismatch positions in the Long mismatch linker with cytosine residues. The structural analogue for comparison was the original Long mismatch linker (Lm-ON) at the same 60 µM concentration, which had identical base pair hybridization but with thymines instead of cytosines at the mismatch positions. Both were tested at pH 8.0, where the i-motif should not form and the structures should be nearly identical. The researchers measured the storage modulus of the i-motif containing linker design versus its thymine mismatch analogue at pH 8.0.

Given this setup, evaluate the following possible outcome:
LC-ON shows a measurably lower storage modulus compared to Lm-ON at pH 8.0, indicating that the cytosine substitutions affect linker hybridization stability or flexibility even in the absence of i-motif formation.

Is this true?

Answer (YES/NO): YES